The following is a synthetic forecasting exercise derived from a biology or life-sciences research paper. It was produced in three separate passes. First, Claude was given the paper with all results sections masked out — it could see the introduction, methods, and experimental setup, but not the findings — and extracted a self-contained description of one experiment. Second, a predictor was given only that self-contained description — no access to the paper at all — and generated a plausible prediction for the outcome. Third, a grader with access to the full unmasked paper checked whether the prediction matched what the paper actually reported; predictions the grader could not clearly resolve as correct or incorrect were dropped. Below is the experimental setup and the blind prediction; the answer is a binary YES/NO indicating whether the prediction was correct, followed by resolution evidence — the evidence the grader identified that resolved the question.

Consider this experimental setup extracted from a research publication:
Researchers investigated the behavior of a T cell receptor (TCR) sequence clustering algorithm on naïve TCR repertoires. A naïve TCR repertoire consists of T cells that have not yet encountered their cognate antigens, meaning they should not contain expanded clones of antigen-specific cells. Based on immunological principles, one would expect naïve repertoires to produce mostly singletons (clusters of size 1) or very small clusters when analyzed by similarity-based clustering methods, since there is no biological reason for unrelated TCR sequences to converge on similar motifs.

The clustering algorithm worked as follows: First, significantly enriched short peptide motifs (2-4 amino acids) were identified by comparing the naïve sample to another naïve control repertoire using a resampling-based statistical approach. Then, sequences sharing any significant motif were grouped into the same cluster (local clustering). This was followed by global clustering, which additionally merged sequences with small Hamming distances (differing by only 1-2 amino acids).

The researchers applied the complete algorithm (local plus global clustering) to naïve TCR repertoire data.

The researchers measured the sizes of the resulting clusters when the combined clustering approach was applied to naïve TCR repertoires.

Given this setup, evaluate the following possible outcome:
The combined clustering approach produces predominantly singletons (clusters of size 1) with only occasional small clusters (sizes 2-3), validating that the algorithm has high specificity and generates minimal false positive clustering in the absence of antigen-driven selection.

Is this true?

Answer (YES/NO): NO